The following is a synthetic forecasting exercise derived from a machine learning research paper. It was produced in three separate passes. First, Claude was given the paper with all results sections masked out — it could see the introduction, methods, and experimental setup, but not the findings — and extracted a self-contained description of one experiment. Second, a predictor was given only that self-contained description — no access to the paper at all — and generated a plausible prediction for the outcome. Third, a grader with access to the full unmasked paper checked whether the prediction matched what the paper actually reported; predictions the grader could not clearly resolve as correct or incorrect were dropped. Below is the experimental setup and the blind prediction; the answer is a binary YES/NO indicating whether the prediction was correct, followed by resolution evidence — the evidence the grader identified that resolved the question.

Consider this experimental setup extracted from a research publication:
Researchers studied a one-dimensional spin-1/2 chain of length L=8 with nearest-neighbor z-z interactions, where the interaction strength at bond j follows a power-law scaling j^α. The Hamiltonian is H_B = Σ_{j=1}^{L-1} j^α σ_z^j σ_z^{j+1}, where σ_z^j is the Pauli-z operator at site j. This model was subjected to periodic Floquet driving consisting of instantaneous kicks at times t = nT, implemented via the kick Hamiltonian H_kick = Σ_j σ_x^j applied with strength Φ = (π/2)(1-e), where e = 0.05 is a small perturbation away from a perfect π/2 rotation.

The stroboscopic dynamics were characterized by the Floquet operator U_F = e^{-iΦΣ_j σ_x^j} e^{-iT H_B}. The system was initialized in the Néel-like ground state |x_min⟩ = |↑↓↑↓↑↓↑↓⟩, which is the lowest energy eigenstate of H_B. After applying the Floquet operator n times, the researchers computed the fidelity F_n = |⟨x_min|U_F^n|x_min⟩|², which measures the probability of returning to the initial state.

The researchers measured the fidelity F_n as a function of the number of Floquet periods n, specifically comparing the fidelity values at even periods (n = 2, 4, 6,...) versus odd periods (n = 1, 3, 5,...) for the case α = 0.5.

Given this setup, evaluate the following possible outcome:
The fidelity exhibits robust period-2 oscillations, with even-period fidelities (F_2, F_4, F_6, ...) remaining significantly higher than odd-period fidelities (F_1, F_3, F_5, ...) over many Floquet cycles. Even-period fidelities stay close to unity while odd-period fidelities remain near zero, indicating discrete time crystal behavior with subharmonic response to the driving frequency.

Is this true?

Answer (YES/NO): YES